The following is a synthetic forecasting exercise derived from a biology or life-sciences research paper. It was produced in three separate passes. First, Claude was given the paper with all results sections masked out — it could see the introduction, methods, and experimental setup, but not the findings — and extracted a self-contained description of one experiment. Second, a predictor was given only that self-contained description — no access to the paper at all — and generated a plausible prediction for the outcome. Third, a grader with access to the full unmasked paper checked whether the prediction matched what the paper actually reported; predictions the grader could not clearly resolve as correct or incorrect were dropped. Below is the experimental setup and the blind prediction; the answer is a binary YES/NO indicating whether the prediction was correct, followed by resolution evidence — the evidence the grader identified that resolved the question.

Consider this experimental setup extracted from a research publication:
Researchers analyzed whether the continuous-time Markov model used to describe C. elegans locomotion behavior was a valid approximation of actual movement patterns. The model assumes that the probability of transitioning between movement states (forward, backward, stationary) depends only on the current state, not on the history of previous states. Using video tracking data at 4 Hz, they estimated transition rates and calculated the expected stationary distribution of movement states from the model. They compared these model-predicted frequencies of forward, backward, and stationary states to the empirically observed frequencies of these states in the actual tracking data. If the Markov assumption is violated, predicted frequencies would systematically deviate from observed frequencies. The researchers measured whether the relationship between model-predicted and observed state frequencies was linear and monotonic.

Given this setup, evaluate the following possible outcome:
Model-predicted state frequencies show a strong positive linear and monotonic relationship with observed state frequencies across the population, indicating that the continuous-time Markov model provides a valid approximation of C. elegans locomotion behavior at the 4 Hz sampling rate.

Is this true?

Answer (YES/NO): YES